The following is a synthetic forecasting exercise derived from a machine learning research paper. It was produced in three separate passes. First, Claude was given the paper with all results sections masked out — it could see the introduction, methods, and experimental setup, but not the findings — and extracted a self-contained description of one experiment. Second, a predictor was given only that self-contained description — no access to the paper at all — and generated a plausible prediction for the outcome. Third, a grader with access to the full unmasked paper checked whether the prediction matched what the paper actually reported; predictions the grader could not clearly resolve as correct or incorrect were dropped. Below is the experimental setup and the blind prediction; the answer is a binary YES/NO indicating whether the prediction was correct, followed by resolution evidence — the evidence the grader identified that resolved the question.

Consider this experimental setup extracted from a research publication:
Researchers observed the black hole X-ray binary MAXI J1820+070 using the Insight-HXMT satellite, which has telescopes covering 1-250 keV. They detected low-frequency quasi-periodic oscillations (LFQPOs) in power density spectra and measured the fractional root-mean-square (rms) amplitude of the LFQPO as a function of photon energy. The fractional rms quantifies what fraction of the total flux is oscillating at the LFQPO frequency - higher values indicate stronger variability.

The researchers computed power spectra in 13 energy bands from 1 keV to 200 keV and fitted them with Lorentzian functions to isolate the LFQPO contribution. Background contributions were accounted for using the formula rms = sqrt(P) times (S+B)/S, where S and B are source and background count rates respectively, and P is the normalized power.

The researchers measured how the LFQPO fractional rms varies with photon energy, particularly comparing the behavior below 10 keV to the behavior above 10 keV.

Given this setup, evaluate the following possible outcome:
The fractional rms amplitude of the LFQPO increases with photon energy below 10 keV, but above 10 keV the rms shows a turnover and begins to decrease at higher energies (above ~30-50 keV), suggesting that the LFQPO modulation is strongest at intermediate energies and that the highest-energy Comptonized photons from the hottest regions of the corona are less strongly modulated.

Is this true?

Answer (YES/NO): NO